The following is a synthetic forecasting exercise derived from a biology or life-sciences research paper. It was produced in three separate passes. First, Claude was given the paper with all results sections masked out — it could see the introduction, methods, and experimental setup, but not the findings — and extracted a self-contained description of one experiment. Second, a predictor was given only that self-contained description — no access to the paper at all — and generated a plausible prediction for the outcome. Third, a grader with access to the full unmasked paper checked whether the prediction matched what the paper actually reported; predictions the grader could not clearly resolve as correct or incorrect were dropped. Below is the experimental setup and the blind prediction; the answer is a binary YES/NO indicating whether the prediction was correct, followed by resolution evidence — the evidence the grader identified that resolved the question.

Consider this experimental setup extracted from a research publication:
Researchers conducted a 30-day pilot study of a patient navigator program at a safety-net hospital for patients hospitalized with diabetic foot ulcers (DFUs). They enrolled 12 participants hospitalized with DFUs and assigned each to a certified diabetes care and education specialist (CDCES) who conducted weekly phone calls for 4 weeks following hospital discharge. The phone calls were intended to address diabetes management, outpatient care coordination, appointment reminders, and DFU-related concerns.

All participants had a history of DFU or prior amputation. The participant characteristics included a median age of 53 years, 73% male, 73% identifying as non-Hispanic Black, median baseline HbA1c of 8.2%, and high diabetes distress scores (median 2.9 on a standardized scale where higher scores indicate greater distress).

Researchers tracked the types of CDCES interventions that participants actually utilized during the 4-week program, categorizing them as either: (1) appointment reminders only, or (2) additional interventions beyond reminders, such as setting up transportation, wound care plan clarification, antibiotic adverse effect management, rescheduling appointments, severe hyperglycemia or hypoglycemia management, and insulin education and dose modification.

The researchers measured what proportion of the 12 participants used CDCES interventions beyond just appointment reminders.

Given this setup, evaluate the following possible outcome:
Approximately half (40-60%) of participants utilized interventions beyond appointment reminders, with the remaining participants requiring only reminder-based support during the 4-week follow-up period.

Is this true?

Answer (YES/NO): NO